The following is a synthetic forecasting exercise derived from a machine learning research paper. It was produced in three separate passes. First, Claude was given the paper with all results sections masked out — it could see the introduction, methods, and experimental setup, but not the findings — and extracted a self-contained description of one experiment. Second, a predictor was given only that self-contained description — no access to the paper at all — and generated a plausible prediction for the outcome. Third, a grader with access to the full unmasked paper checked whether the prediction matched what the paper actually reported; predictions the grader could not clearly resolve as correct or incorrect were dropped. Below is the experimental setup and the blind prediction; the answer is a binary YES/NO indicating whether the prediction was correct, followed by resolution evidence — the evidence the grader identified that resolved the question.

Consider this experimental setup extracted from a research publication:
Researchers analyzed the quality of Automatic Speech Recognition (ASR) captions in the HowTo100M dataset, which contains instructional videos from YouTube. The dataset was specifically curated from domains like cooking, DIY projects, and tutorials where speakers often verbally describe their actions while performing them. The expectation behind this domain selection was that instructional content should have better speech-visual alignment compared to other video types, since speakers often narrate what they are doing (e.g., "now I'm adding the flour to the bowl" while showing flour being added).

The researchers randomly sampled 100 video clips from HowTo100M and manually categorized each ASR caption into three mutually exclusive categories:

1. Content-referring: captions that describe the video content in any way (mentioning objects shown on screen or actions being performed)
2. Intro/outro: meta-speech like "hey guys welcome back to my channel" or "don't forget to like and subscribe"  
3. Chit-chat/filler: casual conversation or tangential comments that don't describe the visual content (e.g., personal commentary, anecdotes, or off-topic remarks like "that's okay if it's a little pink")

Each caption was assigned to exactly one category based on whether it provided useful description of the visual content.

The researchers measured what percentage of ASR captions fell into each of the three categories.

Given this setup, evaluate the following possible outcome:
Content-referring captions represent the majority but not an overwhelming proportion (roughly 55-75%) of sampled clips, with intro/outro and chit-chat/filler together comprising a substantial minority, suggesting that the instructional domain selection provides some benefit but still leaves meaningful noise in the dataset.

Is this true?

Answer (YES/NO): NO